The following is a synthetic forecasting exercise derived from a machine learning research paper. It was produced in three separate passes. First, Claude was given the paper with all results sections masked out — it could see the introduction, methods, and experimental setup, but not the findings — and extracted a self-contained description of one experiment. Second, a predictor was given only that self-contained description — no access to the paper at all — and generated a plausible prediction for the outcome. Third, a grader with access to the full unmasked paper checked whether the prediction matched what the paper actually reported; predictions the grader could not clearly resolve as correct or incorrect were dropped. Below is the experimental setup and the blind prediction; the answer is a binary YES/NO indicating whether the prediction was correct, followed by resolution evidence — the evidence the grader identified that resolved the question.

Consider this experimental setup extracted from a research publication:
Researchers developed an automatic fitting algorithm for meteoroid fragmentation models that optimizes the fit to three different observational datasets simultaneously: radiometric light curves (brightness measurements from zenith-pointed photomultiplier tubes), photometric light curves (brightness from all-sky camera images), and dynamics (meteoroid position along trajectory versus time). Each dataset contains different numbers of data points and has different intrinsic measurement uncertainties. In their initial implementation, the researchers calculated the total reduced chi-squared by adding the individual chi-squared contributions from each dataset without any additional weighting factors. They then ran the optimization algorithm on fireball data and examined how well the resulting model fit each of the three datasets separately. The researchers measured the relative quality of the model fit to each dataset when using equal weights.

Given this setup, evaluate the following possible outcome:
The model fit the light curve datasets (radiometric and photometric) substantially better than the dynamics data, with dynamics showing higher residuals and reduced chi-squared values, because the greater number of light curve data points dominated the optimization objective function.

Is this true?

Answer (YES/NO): NO